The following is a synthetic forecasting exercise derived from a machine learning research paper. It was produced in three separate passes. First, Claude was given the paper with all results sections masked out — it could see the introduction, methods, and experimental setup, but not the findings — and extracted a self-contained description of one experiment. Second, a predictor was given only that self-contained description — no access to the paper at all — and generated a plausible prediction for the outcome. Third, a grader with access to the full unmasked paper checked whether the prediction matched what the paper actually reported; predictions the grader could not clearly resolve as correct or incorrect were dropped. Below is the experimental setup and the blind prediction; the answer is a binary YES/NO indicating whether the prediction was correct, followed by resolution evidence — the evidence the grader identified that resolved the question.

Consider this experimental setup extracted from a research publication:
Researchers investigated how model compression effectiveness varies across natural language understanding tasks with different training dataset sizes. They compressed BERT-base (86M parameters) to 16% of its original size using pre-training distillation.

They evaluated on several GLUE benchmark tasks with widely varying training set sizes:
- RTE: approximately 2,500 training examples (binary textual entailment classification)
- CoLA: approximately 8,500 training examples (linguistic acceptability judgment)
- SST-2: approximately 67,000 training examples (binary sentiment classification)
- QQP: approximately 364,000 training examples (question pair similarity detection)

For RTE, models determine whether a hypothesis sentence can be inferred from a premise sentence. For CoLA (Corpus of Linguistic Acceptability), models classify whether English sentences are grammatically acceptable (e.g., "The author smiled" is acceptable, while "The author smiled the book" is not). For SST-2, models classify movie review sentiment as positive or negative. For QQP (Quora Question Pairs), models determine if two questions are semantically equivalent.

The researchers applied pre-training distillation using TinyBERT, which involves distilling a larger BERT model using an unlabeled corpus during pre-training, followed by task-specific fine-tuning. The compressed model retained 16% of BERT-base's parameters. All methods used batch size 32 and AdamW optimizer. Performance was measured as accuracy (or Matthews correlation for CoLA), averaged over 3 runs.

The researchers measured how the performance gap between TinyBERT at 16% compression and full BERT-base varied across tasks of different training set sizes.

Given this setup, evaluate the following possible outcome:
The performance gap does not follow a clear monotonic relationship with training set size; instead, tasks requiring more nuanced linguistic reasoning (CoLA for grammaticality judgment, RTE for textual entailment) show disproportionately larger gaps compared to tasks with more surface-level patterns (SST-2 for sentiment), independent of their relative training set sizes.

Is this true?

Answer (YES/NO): NO